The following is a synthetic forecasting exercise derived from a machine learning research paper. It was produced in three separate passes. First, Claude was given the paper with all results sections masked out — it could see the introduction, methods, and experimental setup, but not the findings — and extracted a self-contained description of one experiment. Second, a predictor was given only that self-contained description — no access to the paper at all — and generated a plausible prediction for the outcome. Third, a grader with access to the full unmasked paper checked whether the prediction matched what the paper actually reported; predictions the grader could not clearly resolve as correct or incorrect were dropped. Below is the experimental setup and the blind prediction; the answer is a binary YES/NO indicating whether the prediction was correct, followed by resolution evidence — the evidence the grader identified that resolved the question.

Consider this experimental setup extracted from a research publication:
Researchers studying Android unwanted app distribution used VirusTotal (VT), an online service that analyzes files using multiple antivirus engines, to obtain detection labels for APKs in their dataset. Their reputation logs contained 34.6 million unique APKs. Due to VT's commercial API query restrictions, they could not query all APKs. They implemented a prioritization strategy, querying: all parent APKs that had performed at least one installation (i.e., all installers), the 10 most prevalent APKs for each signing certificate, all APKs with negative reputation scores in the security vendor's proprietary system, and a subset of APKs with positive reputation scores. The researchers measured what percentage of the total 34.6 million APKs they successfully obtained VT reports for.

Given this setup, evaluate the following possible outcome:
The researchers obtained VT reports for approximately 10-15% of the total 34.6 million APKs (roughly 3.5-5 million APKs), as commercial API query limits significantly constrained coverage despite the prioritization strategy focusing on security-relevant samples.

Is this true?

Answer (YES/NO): YES